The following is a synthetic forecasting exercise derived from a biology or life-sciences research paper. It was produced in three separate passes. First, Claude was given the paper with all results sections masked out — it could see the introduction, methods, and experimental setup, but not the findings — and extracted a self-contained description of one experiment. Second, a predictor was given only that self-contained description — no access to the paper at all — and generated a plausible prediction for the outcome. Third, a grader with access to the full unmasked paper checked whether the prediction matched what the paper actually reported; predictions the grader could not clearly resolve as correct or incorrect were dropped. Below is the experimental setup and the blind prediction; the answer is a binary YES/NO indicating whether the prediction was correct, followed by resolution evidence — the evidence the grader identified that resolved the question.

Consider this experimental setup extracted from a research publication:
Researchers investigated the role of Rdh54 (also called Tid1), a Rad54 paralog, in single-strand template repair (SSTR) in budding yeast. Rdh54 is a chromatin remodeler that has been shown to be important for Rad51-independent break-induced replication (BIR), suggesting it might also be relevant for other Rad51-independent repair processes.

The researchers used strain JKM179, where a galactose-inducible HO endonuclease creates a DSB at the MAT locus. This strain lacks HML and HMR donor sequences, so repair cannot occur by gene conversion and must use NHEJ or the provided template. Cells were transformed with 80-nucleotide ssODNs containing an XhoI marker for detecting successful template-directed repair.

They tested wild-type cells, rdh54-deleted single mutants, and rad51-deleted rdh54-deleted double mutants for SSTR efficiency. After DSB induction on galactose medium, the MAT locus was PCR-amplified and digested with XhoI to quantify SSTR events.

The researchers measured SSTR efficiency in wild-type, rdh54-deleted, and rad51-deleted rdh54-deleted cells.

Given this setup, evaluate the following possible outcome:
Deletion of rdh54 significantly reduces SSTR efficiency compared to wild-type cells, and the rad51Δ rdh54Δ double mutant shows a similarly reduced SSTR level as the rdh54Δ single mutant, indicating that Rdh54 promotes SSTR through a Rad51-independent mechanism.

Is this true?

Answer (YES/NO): NO